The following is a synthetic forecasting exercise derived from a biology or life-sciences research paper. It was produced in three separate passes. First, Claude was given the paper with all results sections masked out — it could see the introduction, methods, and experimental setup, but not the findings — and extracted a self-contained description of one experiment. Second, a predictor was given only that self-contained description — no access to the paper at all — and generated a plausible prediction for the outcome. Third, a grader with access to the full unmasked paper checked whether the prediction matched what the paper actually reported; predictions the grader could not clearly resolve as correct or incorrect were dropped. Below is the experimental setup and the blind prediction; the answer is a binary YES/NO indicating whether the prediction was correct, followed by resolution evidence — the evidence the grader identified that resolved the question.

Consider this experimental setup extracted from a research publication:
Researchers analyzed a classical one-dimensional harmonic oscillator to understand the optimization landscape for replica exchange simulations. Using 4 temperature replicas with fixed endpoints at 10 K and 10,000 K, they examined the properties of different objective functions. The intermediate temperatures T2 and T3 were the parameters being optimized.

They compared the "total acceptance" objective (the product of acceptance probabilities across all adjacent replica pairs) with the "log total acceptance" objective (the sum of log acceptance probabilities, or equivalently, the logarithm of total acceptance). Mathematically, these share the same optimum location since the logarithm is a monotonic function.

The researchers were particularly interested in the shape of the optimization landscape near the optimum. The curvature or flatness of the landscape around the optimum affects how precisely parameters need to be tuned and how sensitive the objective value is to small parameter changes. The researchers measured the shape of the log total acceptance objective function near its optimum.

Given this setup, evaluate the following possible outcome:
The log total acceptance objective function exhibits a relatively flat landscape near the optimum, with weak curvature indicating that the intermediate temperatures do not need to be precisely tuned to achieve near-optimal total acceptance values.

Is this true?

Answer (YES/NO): YES